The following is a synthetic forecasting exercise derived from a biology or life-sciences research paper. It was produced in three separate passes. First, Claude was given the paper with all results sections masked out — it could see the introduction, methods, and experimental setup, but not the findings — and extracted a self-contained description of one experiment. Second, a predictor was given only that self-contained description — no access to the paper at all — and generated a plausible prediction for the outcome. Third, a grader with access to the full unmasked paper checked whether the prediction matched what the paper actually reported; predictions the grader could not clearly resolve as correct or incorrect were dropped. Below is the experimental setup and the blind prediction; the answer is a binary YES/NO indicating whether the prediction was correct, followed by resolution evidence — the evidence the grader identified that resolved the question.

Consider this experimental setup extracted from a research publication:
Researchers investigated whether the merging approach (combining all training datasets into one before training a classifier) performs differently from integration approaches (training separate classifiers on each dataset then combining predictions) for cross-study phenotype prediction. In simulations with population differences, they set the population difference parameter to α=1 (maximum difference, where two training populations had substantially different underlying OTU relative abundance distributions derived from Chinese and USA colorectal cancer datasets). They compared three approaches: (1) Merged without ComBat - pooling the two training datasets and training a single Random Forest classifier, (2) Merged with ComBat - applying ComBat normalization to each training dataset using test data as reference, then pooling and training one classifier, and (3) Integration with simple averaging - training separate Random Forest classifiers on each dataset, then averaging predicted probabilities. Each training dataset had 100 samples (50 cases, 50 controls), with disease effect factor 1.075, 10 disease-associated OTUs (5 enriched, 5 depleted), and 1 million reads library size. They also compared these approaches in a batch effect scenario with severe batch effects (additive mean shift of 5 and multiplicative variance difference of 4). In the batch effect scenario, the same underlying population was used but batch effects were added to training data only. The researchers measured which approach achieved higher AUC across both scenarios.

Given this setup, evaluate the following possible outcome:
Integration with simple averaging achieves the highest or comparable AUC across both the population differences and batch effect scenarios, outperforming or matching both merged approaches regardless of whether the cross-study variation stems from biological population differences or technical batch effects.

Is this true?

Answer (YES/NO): NO